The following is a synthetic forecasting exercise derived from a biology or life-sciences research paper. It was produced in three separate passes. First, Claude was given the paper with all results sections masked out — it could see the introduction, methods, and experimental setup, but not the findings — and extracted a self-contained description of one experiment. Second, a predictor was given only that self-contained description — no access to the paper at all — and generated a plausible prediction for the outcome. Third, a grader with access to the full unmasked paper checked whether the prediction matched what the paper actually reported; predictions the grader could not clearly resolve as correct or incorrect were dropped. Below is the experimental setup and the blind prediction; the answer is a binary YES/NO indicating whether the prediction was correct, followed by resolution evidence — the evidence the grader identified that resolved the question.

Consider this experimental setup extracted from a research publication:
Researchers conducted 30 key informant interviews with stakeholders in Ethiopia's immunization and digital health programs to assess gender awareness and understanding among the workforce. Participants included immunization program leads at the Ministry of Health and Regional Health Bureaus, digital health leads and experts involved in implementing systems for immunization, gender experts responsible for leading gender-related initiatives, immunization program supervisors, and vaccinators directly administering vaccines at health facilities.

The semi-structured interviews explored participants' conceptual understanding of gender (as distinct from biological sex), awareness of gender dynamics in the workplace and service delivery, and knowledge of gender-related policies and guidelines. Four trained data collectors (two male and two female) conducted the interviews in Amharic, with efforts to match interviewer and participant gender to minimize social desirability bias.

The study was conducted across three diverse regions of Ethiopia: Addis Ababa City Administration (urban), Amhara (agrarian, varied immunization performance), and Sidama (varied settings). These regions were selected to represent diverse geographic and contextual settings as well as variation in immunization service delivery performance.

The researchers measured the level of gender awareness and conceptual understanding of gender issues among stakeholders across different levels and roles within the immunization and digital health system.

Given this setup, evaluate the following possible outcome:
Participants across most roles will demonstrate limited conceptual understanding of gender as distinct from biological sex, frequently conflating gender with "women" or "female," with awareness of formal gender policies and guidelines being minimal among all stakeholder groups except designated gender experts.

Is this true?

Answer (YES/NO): YES